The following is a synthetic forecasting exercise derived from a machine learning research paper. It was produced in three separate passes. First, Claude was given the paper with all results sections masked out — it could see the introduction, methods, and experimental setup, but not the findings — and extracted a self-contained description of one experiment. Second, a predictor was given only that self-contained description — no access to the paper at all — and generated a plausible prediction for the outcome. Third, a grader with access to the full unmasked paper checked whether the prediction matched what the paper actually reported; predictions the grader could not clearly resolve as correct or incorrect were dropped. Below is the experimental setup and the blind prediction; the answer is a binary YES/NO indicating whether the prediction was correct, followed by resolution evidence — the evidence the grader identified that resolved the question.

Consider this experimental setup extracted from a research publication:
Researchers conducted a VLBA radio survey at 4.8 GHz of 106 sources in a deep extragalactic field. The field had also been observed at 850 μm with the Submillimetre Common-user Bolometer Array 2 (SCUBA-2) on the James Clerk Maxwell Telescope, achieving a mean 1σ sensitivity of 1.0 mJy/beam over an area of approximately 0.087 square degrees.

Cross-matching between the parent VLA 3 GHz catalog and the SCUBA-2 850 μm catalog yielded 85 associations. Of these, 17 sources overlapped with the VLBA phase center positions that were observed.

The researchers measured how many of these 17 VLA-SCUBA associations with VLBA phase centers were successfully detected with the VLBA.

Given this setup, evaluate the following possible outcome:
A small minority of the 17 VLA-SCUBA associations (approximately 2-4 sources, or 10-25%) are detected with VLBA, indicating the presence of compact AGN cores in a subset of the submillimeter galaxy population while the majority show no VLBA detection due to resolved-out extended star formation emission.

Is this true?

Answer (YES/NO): YES